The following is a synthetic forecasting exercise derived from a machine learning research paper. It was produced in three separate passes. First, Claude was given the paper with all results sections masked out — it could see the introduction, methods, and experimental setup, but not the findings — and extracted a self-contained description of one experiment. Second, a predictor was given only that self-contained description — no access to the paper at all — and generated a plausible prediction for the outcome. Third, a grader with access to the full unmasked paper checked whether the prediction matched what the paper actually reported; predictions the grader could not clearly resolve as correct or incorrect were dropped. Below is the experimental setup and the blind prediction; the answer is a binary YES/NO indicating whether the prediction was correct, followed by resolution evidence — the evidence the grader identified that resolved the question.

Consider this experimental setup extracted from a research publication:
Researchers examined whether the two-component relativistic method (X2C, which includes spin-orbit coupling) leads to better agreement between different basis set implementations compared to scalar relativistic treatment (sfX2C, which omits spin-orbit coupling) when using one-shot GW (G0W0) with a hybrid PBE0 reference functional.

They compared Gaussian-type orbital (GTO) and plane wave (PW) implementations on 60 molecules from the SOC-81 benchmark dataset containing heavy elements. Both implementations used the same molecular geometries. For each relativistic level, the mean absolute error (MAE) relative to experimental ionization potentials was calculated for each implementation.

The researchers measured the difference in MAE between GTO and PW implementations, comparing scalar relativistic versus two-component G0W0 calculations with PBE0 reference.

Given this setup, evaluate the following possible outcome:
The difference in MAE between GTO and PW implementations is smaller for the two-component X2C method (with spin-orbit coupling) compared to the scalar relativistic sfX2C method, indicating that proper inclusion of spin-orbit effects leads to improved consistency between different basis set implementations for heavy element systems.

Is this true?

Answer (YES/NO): YES